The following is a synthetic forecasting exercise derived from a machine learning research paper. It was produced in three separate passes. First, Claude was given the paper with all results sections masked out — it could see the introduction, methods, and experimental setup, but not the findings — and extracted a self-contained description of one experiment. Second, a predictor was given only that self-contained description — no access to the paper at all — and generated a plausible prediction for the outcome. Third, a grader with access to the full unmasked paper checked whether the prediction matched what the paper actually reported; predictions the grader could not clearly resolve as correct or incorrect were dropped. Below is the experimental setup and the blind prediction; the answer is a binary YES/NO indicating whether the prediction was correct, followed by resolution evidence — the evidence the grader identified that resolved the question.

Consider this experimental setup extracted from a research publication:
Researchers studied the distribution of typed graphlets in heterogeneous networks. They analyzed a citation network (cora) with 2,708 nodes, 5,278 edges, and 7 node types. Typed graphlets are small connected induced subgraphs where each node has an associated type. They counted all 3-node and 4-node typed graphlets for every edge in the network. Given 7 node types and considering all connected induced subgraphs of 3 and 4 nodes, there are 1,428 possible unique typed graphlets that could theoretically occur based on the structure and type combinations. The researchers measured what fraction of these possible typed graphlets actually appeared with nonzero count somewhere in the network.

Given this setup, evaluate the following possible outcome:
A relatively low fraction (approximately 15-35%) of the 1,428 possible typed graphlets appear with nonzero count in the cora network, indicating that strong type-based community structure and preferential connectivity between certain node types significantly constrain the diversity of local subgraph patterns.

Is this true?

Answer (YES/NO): NO